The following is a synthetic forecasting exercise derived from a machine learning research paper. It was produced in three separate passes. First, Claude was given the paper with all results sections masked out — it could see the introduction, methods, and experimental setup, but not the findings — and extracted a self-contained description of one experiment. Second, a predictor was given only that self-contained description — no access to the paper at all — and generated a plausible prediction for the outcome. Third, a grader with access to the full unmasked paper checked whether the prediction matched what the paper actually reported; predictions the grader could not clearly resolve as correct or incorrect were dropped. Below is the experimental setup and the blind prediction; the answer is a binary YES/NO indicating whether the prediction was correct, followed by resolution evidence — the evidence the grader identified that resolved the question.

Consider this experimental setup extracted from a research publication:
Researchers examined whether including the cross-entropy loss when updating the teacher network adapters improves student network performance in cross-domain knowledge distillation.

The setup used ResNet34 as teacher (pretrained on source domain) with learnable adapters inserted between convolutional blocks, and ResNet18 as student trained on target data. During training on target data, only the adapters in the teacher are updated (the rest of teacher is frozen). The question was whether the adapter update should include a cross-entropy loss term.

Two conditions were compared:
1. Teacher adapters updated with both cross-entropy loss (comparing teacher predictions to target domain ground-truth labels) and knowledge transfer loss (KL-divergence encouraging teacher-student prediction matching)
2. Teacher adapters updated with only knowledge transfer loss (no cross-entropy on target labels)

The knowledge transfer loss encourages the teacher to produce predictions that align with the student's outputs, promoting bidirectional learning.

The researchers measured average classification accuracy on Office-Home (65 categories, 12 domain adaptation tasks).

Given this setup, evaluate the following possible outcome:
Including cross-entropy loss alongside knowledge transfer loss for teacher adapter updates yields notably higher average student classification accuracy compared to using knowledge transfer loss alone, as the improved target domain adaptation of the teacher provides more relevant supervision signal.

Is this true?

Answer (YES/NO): YES